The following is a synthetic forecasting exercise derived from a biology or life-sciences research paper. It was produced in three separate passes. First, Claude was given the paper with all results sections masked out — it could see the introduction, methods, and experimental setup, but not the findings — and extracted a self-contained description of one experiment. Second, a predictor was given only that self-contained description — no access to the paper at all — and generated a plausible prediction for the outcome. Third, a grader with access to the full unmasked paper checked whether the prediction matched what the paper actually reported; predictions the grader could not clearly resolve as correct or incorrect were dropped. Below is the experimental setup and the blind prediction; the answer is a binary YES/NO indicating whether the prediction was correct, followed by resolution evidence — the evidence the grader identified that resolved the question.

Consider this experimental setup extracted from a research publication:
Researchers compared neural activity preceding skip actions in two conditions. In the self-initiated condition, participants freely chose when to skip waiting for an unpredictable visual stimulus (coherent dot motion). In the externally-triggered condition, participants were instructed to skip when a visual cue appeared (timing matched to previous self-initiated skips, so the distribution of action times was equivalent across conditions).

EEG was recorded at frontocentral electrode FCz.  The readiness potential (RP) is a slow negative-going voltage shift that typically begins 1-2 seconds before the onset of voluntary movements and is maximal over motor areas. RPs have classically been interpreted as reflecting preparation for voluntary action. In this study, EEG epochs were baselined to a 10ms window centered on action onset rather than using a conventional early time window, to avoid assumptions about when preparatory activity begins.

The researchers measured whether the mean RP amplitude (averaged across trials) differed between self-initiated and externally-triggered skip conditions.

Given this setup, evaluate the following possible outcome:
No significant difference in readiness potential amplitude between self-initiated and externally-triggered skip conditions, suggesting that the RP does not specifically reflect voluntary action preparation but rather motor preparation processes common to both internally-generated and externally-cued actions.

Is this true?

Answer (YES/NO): NO